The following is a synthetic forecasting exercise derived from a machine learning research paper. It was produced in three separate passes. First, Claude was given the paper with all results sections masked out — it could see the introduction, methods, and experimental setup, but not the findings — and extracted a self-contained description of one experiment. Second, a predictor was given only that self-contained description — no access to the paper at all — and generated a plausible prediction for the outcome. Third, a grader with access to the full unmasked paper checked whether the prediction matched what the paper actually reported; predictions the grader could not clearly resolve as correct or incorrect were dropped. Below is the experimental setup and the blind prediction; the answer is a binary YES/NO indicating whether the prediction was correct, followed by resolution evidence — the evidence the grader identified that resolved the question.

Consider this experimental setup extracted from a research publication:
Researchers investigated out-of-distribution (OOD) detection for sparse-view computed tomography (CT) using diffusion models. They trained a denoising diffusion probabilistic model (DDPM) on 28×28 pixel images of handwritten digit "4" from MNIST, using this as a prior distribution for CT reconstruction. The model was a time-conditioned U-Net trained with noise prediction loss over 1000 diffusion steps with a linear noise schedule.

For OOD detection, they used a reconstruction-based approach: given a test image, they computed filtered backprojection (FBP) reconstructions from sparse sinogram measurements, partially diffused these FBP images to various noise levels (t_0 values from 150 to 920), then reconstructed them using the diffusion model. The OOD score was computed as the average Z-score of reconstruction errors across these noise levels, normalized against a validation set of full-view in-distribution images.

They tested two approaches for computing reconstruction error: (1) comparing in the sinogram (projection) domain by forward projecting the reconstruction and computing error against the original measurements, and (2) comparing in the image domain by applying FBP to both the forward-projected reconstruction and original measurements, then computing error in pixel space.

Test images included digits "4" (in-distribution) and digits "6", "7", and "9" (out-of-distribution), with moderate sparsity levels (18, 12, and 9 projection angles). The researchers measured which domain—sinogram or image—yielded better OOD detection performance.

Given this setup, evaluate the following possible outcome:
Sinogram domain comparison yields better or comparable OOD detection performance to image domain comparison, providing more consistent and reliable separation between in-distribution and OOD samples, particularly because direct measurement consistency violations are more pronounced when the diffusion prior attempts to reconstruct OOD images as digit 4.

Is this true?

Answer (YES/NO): YES